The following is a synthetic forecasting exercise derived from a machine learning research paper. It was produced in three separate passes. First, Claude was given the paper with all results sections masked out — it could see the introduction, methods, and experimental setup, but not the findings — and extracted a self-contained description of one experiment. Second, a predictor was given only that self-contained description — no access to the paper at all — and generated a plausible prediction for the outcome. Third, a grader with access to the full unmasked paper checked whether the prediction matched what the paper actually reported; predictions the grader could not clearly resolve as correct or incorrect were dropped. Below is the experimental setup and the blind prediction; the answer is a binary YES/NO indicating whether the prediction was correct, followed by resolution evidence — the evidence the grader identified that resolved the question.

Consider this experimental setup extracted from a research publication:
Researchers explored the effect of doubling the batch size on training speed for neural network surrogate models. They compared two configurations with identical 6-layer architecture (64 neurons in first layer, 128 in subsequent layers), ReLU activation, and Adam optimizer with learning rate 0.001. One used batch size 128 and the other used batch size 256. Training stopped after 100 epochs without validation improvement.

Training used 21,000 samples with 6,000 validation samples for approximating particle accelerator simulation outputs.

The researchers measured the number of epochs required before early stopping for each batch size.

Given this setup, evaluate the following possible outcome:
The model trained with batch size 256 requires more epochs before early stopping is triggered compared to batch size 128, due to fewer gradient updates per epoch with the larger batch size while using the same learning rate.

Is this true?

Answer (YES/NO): YES